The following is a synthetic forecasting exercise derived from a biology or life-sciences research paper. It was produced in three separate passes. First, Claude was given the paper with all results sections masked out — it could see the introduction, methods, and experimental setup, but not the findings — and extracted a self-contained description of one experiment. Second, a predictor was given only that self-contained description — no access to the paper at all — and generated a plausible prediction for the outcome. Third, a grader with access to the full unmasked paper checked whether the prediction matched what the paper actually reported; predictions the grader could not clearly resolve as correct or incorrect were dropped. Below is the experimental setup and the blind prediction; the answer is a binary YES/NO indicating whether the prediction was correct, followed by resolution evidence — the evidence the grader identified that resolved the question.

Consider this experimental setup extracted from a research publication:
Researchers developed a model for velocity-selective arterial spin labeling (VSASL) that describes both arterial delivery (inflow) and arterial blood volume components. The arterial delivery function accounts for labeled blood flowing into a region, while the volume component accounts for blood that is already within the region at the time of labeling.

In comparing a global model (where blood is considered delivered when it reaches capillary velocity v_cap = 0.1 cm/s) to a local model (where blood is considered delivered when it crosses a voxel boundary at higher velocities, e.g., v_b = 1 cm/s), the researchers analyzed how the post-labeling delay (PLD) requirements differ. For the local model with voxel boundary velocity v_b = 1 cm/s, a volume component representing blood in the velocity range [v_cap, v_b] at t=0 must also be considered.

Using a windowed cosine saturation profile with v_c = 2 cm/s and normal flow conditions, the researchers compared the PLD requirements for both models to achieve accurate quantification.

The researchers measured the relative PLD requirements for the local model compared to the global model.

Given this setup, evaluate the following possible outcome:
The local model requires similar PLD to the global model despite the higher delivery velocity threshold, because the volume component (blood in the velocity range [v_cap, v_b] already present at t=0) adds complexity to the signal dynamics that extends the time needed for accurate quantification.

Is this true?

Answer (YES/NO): NO